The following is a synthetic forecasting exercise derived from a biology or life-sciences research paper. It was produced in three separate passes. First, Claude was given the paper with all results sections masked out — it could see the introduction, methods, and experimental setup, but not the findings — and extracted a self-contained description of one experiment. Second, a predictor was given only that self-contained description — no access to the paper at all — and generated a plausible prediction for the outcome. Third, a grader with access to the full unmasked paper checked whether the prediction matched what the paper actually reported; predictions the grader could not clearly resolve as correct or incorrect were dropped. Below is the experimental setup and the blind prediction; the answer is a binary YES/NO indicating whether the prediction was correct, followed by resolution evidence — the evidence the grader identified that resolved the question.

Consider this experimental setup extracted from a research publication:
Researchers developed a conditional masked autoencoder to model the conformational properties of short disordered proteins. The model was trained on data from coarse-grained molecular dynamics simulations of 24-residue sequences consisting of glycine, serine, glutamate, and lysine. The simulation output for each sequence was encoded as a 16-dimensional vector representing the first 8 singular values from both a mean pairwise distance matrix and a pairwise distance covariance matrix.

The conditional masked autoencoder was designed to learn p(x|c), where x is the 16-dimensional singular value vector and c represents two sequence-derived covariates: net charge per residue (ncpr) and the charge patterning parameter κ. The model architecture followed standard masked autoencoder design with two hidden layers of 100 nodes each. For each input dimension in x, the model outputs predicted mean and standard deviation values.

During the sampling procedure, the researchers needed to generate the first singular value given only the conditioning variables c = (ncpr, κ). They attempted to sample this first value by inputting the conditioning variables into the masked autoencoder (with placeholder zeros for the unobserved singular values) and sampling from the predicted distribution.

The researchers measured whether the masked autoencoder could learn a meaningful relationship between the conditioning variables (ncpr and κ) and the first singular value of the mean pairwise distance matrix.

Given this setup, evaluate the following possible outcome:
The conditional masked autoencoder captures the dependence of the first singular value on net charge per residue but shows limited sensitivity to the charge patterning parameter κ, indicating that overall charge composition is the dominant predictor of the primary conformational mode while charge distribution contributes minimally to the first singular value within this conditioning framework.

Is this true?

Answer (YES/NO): NO